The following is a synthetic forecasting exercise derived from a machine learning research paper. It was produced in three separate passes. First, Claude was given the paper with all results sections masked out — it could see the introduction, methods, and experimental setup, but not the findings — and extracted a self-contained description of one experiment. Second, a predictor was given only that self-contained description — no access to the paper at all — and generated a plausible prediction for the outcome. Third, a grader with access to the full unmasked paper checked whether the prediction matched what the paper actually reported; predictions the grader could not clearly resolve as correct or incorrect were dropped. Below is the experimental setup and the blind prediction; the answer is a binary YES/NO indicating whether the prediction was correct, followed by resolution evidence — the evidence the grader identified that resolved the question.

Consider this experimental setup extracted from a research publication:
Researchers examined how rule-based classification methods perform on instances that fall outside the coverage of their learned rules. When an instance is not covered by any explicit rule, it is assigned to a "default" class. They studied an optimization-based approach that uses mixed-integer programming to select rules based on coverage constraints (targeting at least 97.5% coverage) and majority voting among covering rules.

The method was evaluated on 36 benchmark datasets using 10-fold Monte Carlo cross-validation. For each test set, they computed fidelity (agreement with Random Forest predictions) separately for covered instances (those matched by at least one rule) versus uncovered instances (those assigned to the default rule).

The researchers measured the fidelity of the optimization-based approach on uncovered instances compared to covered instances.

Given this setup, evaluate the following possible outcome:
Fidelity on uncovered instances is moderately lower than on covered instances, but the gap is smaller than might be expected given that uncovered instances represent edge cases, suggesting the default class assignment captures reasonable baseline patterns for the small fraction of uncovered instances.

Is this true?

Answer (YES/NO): NO